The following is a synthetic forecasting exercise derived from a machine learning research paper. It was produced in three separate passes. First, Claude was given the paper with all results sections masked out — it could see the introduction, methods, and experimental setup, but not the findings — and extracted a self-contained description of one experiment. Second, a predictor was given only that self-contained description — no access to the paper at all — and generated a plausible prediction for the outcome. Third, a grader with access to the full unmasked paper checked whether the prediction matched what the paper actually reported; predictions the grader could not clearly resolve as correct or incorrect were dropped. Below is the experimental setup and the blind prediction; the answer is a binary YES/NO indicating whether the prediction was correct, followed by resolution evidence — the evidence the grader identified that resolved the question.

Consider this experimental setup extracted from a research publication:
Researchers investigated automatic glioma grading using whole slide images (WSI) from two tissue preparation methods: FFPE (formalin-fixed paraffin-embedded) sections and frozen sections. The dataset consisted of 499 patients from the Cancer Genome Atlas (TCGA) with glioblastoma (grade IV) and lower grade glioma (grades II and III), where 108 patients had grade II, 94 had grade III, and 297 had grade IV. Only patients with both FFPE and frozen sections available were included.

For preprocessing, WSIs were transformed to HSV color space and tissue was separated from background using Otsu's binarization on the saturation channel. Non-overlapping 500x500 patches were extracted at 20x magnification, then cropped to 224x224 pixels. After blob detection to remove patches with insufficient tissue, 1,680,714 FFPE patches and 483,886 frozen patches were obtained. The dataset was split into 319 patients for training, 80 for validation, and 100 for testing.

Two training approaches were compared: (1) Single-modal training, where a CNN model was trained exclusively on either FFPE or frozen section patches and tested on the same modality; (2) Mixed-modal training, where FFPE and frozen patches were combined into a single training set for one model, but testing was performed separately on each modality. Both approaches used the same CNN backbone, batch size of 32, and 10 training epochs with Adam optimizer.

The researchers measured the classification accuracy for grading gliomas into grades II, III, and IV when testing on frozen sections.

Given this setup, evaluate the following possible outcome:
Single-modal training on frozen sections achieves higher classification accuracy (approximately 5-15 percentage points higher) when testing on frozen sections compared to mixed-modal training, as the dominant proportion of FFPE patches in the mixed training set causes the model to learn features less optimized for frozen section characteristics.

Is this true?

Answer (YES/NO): NO